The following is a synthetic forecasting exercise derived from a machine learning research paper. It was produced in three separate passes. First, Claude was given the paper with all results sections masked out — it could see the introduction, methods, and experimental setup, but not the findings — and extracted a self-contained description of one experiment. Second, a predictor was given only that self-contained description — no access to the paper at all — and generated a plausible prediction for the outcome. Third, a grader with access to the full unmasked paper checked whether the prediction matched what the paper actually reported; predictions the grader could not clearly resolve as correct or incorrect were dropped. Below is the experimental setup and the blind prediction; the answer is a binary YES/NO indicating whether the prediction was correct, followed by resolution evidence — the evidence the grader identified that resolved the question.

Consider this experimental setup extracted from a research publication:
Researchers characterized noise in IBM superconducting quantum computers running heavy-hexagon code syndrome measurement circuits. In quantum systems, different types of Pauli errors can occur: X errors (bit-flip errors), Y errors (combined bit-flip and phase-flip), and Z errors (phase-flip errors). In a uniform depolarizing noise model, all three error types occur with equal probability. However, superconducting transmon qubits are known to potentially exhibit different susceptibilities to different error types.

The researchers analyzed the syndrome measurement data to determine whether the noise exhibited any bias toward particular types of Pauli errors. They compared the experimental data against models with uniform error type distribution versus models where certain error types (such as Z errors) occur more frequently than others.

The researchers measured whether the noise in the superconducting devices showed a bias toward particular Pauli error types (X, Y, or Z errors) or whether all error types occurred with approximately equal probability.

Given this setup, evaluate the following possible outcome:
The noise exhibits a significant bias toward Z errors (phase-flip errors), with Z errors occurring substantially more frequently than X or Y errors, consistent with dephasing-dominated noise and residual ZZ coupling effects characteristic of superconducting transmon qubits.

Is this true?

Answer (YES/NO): YES